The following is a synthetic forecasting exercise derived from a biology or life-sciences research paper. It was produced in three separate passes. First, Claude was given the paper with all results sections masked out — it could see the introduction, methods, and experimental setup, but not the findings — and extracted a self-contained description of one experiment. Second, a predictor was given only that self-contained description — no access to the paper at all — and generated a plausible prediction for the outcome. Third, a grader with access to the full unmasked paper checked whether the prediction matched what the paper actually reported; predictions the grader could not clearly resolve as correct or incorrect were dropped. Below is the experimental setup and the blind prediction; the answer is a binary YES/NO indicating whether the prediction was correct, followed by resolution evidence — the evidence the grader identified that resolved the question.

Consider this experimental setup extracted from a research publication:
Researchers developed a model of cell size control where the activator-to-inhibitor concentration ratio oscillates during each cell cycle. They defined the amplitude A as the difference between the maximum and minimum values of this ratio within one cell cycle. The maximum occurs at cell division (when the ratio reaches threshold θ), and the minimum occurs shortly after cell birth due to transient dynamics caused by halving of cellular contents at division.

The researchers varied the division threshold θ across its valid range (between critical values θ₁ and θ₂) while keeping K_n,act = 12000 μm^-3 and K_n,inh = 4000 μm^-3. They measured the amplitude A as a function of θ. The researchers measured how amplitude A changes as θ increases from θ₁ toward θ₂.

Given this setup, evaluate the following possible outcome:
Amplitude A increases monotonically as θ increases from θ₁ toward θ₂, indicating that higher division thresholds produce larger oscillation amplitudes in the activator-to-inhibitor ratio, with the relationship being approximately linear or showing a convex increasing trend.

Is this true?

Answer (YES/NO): NO